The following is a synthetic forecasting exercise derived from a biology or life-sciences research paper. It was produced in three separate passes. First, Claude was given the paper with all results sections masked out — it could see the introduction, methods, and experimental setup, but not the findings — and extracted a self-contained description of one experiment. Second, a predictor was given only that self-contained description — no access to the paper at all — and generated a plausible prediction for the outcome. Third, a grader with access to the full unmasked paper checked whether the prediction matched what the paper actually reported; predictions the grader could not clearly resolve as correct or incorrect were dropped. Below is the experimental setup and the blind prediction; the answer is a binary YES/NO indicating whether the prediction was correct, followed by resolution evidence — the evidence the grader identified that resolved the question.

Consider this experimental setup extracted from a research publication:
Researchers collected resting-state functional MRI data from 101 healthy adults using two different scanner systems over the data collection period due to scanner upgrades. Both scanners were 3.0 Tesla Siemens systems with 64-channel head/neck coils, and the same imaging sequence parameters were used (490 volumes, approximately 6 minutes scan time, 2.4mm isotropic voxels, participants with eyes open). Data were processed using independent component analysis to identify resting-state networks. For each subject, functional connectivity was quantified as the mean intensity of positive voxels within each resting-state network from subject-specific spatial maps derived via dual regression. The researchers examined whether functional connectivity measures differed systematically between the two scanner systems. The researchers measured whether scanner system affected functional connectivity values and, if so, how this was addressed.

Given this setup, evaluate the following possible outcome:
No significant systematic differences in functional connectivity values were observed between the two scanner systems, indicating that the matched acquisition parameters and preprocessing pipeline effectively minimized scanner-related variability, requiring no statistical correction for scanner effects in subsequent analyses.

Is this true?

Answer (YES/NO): NO